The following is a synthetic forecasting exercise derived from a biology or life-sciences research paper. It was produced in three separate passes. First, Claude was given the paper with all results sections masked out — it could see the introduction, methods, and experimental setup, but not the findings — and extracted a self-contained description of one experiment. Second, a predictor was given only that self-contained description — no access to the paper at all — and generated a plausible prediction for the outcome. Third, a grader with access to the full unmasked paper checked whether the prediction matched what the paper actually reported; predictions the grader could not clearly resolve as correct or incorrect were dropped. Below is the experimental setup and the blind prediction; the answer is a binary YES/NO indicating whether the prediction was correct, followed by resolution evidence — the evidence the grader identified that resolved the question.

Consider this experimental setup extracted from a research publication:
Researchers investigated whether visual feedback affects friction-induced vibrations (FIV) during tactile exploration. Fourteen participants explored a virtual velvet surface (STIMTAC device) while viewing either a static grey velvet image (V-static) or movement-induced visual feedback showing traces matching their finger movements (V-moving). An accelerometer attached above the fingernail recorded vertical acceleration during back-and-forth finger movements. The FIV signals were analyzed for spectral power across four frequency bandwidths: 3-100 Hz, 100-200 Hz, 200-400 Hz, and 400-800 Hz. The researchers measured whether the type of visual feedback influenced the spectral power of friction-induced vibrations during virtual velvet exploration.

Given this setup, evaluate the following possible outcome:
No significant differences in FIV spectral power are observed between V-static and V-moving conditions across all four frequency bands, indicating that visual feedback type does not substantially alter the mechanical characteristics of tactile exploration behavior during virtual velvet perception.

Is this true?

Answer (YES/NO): YES